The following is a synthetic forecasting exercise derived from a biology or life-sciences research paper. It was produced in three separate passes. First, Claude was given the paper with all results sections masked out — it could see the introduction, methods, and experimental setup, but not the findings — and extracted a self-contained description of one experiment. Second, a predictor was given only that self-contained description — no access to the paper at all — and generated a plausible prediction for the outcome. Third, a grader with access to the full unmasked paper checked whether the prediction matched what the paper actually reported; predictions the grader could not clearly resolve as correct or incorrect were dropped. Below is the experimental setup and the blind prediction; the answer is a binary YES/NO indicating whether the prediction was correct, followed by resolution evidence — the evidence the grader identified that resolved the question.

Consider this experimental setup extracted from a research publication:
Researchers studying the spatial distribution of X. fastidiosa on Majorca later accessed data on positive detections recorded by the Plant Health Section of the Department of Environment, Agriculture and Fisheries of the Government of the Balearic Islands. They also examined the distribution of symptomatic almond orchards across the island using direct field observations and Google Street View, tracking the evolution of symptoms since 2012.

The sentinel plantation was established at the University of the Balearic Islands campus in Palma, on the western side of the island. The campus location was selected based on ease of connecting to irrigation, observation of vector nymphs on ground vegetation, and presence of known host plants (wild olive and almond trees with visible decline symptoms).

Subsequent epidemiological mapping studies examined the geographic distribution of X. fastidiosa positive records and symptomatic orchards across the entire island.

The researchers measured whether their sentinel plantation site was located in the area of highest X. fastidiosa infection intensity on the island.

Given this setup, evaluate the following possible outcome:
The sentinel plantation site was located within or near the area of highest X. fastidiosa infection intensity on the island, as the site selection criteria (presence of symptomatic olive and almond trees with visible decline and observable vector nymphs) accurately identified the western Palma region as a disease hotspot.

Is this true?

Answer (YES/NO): NO